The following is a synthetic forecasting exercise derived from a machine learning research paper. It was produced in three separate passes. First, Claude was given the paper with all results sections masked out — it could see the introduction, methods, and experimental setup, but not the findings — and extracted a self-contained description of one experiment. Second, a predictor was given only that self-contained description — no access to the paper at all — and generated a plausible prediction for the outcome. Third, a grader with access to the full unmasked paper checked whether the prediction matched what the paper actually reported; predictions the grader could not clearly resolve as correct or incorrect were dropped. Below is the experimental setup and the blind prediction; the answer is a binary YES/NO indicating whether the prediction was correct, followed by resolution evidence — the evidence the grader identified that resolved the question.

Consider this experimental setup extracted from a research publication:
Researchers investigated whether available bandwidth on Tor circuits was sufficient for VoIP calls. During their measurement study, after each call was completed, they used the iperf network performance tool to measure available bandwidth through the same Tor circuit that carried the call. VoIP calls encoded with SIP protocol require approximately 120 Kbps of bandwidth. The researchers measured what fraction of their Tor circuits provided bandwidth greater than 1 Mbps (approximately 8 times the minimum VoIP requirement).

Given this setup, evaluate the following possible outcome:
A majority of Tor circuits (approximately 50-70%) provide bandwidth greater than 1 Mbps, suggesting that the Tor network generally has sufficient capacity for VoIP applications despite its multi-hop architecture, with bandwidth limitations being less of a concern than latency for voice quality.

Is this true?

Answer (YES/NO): NO